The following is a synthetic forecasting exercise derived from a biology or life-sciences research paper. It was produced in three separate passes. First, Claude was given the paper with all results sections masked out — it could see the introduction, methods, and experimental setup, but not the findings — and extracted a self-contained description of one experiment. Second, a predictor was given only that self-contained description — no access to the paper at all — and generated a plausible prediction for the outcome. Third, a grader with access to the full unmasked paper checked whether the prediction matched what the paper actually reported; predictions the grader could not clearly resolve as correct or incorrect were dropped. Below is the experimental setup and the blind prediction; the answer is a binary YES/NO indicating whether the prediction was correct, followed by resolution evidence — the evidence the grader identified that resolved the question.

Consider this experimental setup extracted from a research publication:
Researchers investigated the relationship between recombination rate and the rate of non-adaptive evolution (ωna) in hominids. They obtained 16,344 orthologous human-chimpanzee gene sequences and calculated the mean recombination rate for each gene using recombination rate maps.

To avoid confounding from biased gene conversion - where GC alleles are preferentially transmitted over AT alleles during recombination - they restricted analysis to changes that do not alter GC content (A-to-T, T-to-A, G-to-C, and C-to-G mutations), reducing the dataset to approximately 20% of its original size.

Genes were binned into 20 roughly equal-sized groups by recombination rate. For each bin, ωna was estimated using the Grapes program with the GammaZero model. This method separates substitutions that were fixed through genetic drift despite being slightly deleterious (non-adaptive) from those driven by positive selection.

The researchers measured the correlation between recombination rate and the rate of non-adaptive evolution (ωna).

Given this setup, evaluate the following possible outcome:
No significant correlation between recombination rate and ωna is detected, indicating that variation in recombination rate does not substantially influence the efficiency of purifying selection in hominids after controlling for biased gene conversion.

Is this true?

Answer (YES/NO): NO